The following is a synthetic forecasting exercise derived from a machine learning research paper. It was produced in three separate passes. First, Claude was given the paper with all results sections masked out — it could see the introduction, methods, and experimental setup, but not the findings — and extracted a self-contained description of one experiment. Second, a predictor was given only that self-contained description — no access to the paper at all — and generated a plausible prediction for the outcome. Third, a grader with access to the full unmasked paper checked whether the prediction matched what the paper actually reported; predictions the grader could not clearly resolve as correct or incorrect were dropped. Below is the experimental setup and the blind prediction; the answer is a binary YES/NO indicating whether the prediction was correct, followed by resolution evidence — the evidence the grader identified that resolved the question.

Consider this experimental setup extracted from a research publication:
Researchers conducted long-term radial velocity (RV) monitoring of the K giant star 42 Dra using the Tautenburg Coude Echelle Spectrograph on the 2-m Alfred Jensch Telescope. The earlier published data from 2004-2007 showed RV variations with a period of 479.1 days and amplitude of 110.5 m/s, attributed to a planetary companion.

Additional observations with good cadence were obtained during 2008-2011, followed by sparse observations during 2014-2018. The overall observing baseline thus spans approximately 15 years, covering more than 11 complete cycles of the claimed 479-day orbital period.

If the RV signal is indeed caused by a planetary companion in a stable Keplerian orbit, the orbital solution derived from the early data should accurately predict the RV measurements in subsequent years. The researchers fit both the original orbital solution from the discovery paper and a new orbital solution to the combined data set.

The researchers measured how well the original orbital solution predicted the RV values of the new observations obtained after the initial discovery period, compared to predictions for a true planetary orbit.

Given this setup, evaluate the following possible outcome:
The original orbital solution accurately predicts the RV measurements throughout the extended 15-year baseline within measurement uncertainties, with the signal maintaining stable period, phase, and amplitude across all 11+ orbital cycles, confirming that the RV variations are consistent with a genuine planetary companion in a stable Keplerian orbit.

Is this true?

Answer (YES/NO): NO